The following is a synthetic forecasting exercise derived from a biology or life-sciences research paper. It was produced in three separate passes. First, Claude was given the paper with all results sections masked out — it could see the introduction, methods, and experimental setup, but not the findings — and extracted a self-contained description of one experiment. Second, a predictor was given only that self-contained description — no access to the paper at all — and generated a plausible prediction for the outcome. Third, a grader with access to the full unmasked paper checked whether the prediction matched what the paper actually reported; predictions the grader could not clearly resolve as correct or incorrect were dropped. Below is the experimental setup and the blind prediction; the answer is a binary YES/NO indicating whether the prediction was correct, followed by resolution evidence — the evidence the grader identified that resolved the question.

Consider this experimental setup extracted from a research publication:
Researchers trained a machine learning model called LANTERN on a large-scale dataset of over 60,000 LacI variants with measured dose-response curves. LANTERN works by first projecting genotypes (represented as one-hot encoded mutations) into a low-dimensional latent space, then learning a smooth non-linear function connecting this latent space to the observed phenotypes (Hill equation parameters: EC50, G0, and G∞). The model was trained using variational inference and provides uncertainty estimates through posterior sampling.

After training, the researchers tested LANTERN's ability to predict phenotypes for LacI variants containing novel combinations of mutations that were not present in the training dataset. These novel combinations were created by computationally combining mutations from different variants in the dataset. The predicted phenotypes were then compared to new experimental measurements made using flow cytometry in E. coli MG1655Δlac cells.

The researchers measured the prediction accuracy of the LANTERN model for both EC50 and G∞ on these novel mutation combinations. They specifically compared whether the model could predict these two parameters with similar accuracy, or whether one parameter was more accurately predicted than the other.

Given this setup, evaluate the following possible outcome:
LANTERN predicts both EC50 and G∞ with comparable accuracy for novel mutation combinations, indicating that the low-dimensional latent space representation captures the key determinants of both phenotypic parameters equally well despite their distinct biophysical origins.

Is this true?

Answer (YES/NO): NO